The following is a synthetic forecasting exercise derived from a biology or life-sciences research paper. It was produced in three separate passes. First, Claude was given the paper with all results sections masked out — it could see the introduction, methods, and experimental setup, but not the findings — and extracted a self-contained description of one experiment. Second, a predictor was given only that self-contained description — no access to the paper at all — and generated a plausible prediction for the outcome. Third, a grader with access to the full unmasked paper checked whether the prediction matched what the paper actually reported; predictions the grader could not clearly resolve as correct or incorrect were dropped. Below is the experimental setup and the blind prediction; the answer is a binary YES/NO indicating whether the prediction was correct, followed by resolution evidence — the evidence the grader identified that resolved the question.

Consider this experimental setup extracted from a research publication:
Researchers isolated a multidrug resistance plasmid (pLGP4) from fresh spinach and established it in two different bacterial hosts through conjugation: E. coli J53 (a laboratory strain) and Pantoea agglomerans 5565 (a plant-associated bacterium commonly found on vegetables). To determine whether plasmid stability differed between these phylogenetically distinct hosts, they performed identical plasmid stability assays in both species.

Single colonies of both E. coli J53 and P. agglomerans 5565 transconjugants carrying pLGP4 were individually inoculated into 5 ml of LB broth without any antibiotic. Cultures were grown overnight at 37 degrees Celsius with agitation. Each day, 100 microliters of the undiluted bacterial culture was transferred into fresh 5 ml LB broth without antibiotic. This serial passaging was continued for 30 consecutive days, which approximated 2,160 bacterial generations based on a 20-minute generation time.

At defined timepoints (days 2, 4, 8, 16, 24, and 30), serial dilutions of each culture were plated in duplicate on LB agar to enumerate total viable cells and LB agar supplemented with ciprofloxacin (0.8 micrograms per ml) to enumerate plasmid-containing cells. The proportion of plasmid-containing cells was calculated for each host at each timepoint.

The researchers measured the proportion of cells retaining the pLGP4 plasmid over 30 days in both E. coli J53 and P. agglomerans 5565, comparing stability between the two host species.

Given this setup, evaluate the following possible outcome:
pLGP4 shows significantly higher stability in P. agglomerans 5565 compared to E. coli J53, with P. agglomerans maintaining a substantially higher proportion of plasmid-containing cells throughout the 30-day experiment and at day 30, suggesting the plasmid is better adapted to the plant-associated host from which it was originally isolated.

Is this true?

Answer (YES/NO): NO